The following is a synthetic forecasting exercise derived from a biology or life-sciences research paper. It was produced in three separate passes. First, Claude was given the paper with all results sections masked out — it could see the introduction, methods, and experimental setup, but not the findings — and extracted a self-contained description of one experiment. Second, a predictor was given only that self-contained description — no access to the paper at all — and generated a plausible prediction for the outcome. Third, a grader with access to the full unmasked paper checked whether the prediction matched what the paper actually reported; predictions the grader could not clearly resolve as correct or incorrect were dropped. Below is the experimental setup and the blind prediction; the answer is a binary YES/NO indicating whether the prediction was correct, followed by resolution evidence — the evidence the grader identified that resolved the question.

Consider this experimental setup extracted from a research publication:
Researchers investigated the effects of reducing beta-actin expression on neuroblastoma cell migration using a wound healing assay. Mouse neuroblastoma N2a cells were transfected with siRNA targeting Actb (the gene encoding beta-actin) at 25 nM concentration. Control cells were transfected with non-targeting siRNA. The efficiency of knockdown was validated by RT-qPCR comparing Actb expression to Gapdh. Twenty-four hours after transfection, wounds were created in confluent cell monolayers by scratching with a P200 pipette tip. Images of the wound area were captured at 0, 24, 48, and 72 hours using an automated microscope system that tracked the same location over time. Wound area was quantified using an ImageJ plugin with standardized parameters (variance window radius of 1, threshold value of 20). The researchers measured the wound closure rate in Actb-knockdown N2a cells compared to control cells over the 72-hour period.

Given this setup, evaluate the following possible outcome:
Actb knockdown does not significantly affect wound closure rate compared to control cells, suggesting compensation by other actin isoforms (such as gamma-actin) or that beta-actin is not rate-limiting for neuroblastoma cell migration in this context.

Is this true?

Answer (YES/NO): NO